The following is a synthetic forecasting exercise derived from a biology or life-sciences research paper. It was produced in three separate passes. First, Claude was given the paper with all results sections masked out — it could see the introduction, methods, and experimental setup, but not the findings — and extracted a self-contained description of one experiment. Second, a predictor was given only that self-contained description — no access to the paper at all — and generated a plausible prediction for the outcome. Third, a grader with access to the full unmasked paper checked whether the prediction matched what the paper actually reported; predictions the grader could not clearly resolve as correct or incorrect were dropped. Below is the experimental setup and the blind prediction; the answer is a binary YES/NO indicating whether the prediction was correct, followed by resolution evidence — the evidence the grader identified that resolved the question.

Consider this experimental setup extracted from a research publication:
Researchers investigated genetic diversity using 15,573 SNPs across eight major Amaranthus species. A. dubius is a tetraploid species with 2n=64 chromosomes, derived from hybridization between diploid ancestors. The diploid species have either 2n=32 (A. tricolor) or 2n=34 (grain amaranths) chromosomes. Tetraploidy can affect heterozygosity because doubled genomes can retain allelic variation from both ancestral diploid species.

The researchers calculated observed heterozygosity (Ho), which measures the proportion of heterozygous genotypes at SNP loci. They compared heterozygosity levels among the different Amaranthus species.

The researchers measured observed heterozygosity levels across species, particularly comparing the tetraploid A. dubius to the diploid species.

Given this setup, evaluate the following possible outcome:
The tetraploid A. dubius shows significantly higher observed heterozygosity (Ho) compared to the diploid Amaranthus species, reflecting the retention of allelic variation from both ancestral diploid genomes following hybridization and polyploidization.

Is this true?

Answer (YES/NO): YES